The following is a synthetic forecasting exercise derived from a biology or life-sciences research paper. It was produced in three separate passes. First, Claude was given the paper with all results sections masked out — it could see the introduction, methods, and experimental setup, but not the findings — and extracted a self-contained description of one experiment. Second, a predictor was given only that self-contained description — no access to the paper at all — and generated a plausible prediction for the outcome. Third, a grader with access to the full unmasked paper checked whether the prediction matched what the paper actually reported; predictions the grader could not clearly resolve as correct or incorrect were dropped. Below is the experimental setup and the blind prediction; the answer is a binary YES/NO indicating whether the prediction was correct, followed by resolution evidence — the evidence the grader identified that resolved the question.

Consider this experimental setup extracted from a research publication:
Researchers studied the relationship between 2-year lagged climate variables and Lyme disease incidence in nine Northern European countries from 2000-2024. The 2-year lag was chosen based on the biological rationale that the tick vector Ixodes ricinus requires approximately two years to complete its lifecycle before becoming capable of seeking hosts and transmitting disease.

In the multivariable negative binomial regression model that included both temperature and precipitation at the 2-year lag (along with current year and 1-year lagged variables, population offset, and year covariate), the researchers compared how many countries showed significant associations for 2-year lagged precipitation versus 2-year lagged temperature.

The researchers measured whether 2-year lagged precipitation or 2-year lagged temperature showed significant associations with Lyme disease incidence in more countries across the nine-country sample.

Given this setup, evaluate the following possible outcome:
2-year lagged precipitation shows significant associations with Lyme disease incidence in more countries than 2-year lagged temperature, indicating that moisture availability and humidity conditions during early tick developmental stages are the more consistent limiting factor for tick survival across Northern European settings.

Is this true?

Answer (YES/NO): YES